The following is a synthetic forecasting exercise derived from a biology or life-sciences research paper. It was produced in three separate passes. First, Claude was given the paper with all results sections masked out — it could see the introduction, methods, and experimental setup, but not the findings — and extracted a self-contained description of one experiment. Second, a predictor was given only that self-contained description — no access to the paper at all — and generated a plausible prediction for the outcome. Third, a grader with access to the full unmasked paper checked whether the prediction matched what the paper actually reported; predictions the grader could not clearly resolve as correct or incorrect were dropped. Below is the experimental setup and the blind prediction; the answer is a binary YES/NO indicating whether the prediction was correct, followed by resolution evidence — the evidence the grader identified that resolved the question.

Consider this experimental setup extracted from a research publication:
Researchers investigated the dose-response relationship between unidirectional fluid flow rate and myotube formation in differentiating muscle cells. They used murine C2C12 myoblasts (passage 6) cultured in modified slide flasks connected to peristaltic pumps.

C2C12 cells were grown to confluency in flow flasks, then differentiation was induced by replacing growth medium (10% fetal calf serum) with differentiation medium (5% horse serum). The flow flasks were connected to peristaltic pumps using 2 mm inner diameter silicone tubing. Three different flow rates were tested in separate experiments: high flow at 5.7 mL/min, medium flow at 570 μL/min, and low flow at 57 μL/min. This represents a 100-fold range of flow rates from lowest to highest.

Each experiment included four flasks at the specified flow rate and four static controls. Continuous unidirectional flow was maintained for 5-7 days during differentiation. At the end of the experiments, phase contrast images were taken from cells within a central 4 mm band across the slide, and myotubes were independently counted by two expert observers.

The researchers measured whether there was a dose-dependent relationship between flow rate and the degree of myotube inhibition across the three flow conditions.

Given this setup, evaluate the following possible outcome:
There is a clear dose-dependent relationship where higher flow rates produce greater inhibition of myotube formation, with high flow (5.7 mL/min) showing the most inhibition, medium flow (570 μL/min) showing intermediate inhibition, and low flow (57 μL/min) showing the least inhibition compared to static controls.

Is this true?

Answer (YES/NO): NO